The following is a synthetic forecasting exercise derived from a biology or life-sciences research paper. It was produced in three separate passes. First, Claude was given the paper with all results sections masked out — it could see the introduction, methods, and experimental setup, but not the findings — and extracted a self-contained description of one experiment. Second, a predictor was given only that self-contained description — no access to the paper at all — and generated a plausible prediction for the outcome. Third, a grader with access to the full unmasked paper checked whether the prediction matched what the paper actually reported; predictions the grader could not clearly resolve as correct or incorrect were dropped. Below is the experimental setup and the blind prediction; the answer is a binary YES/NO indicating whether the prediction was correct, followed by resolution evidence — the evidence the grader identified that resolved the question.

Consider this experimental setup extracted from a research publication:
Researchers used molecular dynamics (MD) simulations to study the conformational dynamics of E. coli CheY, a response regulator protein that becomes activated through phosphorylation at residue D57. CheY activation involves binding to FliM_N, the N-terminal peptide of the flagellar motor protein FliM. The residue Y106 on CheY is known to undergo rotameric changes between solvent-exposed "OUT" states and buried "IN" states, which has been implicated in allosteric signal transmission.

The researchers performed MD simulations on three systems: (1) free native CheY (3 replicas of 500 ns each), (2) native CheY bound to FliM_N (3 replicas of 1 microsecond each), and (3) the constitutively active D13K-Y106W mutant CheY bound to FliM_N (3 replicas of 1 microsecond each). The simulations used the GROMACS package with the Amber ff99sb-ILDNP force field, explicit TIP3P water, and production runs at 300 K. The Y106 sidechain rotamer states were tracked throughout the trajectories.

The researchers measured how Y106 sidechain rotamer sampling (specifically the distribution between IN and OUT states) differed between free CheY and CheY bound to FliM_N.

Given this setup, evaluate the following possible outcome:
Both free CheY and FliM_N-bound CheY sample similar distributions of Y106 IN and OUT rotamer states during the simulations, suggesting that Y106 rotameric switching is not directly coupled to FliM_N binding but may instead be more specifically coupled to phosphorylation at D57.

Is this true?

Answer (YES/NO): NO